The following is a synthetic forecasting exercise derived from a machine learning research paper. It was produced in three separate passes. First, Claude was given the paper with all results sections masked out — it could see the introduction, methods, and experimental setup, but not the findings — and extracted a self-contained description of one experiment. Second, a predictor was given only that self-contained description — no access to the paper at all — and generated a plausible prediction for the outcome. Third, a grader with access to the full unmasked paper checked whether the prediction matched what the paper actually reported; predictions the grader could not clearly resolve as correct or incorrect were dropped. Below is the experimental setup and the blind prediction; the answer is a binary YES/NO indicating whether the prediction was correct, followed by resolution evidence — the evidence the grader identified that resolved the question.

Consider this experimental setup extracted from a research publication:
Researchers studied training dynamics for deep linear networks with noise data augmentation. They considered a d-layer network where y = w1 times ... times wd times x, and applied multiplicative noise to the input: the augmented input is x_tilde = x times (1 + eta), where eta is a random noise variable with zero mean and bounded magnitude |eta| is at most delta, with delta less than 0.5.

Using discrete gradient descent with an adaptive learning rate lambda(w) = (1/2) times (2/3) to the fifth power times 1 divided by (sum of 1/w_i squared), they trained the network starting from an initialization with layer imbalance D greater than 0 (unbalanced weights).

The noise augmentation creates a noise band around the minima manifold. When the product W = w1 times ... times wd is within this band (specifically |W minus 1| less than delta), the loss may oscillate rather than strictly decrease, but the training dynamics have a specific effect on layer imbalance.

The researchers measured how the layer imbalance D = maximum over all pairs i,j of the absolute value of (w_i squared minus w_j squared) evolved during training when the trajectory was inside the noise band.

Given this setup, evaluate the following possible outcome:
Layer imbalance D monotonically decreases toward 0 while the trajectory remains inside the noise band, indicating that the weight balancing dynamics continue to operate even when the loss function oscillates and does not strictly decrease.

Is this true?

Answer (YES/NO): YES